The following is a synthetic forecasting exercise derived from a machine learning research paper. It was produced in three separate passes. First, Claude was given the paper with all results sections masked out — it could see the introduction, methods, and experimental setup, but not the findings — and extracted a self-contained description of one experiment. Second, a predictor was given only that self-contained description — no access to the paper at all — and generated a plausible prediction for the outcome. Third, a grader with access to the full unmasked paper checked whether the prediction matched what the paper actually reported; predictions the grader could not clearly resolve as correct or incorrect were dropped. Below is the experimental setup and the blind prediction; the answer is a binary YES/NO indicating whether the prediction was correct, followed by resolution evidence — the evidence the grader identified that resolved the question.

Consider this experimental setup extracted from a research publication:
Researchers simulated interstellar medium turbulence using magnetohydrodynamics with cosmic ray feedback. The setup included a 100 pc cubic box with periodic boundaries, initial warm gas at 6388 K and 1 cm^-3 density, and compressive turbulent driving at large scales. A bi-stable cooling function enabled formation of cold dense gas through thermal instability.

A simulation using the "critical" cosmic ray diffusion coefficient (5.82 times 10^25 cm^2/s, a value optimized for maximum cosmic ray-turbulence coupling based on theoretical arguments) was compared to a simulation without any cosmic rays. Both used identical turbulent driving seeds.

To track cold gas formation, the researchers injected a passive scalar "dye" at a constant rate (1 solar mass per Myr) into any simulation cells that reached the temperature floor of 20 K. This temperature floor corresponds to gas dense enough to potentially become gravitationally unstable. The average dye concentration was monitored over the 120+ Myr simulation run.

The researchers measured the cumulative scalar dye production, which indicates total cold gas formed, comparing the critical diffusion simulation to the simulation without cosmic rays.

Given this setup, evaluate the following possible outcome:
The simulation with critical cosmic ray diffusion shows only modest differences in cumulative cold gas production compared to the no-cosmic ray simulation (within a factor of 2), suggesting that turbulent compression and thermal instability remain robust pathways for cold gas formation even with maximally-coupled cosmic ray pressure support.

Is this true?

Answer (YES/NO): YES